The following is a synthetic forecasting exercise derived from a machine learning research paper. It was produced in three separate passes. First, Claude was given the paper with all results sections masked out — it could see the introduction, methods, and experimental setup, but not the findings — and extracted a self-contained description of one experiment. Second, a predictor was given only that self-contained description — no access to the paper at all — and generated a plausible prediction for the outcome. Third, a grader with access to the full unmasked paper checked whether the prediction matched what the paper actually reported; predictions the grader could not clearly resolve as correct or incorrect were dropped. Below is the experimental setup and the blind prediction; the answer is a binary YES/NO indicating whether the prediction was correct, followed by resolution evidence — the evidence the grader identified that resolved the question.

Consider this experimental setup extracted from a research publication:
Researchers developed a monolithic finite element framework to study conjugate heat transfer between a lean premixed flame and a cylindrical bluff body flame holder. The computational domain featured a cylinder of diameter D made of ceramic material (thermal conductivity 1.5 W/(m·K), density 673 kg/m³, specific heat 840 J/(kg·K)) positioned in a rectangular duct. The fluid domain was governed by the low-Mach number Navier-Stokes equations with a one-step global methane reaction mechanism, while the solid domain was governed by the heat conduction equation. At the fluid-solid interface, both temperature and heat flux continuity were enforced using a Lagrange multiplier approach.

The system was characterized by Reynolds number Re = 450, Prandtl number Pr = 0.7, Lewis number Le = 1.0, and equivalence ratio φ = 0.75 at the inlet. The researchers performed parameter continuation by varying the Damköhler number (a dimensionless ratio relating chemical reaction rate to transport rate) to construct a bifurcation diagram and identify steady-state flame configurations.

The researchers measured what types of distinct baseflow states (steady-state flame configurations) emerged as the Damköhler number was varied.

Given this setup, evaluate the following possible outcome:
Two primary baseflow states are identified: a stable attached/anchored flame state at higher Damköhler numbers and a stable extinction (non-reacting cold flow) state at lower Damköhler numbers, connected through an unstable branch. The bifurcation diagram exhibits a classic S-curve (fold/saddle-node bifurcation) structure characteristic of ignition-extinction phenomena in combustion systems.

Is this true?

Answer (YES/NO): NO